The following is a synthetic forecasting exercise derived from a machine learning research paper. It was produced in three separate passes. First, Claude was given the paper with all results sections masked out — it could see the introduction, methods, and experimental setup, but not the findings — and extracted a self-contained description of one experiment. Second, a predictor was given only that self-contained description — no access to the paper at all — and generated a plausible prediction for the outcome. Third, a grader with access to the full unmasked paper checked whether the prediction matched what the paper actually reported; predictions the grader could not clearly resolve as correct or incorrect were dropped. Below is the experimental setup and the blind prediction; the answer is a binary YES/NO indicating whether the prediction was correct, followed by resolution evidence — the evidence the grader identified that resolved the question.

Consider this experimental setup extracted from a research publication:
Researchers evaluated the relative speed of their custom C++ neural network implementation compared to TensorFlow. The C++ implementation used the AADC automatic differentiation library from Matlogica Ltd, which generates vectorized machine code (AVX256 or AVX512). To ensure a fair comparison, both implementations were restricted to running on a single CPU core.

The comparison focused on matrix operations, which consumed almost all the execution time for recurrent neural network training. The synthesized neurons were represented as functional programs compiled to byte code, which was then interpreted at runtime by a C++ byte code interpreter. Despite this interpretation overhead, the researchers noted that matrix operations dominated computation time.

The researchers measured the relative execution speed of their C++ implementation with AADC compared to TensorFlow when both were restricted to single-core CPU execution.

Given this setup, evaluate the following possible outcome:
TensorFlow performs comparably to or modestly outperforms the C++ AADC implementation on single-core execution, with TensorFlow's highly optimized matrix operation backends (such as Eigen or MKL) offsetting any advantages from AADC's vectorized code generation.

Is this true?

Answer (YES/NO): NO